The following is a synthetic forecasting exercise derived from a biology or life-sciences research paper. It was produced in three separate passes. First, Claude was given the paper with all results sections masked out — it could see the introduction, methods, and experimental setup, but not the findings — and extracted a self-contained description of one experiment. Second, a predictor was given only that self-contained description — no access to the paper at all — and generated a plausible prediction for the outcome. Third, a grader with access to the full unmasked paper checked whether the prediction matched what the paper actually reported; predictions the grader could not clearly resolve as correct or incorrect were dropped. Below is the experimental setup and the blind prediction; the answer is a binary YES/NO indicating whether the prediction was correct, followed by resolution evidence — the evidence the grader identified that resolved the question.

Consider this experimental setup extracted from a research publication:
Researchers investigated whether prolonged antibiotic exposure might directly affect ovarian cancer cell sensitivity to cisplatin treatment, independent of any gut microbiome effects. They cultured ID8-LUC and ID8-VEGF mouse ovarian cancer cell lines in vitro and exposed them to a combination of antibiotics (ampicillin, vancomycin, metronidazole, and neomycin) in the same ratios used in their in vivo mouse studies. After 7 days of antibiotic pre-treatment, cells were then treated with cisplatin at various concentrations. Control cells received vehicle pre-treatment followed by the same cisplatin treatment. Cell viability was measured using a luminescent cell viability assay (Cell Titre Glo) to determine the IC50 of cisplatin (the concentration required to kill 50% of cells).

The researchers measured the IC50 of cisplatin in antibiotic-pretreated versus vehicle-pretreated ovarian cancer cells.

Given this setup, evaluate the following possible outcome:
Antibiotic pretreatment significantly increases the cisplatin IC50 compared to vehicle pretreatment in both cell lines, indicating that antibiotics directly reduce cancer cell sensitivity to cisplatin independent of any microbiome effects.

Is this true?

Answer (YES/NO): NO